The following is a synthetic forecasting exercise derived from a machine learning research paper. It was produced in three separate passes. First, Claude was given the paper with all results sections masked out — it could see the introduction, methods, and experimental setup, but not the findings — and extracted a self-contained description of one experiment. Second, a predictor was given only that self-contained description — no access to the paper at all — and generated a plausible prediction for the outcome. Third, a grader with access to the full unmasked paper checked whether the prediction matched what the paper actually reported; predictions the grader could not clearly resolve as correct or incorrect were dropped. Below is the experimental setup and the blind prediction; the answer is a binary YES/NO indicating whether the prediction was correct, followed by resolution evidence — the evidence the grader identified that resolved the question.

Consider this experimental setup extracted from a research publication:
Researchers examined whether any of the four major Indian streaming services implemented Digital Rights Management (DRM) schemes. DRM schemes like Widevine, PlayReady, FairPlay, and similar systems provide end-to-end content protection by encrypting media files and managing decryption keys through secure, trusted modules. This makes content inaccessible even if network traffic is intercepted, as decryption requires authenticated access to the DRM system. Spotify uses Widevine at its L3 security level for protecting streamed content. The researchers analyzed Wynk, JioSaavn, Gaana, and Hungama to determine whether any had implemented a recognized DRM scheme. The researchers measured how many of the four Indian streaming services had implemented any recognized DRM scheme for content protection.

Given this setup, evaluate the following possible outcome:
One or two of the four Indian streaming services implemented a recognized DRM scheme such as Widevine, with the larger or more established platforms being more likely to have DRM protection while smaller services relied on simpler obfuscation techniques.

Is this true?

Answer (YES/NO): NO